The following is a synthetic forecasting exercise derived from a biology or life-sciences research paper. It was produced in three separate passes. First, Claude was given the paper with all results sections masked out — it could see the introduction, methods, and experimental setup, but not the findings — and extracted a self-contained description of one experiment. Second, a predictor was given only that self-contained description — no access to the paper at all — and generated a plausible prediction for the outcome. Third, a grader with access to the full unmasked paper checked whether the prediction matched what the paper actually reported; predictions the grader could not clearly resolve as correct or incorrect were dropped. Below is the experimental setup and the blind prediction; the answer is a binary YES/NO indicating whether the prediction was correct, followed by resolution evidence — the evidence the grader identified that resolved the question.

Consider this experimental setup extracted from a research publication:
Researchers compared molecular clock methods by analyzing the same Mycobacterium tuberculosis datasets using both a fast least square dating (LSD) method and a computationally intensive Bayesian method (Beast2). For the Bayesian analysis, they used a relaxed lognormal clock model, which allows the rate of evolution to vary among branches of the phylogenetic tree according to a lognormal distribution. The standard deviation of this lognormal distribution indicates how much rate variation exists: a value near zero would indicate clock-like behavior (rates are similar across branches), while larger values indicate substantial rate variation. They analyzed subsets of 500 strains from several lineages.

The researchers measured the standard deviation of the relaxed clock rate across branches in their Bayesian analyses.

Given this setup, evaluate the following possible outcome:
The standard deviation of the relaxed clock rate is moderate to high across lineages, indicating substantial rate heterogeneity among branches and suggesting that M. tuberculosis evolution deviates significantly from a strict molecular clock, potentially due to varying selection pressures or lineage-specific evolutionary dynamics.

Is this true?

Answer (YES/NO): YES